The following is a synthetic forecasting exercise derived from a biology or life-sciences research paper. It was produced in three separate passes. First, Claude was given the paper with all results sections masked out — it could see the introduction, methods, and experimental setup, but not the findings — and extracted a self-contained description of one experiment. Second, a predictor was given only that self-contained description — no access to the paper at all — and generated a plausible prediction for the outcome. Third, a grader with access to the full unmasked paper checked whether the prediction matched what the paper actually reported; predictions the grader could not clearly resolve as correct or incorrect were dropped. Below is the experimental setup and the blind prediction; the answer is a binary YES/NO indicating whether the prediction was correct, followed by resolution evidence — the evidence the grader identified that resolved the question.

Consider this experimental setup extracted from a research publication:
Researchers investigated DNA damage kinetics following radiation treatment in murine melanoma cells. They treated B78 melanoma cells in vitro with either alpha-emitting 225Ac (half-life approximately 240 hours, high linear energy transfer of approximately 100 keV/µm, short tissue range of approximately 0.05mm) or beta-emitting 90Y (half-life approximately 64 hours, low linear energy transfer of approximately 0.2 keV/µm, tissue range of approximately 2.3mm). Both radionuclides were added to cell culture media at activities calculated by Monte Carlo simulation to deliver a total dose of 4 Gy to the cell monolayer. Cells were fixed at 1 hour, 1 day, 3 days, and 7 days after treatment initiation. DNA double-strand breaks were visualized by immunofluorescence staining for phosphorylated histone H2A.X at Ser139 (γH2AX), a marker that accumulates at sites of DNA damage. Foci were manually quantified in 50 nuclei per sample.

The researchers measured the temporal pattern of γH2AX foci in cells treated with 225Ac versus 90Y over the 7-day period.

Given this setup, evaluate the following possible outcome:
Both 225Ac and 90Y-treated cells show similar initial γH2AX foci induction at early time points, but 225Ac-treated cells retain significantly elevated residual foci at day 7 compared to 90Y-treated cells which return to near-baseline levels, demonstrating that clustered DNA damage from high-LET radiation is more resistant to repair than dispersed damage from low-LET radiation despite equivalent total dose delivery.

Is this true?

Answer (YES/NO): NO